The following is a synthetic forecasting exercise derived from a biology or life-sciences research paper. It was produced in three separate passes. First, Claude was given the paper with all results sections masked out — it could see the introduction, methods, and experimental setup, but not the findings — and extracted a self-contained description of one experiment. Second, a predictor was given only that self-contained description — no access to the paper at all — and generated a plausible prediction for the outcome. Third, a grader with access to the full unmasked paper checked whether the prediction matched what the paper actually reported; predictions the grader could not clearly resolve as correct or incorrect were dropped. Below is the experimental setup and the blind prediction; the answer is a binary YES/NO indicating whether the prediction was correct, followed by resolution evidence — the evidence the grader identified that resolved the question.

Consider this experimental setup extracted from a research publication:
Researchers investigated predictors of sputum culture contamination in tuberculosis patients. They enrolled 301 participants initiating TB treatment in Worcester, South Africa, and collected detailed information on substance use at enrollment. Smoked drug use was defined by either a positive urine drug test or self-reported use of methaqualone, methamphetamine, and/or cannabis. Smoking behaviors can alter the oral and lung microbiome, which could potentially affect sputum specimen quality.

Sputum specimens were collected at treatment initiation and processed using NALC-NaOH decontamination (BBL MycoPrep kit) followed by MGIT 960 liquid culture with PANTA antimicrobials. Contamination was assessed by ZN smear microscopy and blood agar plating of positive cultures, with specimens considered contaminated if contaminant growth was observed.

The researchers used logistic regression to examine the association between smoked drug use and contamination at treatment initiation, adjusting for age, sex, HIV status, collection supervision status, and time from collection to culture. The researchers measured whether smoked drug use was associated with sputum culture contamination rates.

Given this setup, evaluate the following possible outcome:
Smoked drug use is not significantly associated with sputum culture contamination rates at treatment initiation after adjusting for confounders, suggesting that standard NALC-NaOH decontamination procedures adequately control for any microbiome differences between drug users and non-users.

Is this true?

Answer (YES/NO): NO